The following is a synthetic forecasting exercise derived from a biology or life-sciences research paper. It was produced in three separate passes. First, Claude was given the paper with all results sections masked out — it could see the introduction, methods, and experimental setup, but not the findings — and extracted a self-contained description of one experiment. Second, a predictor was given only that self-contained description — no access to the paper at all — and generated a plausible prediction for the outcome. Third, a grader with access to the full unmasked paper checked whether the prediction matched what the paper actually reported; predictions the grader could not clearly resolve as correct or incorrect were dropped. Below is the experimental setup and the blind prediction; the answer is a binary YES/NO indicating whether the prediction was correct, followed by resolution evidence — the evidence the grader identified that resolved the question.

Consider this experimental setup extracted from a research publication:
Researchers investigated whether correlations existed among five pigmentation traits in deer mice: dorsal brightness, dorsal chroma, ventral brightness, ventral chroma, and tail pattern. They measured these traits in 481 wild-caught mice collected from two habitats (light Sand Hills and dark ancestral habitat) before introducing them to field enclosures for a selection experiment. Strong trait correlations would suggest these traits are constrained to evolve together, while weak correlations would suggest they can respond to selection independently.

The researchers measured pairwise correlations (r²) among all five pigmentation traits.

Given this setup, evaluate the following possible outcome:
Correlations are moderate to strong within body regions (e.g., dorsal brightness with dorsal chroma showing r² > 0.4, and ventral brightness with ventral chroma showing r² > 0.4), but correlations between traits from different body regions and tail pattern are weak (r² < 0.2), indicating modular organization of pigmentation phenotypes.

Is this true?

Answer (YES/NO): NO